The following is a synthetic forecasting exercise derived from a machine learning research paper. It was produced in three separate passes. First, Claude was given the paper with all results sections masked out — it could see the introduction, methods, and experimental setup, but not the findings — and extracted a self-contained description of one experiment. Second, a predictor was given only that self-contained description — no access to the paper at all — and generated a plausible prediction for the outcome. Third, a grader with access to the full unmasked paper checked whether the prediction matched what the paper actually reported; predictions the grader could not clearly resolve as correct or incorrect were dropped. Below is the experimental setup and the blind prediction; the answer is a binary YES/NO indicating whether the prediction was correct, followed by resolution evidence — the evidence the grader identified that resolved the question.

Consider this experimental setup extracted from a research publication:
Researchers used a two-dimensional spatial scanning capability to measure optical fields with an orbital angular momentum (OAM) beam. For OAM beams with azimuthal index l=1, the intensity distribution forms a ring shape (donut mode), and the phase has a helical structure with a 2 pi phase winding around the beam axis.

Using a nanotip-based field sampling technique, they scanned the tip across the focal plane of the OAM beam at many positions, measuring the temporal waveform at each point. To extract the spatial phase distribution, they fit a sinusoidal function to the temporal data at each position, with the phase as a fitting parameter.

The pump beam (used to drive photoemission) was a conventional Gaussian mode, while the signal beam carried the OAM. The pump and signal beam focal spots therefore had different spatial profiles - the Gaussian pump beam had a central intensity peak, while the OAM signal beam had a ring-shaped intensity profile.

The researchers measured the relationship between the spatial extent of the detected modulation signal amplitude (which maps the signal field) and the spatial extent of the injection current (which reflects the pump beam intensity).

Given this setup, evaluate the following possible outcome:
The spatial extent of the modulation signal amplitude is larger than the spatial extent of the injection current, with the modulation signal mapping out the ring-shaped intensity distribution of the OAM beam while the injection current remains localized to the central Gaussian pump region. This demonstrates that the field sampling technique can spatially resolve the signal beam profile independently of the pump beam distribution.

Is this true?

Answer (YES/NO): NO